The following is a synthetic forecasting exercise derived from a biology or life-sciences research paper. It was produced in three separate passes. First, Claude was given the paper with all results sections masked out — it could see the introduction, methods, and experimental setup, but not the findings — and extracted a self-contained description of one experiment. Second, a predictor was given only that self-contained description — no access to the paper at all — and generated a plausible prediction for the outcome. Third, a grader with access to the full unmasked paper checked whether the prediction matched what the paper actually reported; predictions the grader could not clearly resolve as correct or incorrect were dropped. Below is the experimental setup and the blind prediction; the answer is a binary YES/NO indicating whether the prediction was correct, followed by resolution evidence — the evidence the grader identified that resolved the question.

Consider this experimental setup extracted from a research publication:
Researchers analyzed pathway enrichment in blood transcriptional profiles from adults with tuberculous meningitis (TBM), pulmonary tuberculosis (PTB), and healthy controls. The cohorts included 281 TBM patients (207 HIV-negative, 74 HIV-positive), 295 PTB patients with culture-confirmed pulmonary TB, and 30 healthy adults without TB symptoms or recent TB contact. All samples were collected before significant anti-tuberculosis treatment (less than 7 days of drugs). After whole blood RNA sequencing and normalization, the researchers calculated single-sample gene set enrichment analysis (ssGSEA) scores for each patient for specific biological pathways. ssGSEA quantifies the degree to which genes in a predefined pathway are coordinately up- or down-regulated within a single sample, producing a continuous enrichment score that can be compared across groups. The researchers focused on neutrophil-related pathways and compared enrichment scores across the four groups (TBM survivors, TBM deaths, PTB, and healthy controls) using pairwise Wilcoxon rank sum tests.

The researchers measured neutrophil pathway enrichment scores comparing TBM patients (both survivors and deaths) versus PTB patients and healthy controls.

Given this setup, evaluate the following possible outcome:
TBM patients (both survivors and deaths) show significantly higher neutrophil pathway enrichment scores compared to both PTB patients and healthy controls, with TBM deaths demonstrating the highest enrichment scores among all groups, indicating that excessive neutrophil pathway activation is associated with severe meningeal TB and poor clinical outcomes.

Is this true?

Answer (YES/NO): NO